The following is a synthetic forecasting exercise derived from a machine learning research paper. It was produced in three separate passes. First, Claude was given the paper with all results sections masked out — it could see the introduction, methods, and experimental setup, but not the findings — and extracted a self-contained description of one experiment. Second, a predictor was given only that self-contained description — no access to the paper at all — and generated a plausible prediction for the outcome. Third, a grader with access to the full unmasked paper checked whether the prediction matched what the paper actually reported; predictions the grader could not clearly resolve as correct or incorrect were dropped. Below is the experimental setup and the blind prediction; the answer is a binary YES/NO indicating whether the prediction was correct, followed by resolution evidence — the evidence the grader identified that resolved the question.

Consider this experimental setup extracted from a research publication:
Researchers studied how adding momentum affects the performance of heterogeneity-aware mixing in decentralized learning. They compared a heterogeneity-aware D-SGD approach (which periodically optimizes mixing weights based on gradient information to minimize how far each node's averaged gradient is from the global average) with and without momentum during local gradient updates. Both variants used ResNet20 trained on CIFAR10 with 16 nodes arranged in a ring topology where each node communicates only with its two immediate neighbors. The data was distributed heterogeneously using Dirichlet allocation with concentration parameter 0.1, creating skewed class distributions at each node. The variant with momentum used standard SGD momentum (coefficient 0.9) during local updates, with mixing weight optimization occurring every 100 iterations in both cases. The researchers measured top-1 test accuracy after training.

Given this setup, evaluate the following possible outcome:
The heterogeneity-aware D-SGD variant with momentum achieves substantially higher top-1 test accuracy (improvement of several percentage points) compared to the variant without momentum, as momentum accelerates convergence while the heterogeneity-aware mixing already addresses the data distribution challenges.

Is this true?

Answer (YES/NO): NO